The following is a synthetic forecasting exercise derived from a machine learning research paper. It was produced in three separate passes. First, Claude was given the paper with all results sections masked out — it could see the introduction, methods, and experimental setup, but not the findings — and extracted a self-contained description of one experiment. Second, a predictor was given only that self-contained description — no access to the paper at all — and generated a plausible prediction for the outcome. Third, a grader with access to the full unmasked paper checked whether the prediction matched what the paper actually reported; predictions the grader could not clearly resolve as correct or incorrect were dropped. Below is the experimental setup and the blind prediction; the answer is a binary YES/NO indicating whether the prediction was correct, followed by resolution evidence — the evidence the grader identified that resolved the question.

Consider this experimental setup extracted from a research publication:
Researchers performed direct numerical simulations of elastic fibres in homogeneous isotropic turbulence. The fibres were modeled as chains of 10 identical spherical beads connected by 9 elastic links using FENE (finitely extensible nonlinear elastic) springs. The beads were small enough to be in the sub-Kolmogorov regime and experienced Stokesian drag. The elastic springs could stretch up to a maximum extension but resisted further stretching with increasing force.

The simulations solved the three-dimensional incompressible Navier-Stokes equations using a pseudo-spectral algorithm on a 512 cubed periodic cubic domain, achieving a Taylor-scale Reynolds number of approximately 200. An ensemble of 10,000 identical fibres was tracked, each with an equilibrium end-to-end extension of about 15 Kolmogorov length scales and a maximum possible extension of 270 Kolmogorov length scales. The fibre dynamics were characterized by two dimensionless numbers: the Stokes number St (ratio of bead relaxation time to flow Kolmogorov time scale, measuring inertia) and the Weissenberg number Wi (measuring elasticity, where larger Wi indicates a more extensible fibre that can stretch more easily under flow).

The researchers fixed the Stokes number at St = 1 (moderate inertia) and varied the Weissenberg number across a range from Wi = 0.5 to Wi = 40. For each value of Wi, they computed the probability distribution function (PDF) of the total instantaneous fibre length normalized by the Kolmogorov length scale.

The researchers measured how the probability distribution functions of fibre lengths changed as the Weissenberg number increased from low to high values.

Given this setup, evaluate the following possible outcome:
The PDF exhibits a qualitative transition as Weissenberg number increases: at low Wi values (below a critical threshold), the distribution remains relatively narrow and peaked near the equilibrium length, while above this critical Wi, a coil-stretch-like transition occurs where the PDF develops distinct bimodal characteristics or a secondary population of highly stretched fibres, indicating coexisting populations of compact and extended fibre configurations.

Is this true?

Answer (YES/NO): NO